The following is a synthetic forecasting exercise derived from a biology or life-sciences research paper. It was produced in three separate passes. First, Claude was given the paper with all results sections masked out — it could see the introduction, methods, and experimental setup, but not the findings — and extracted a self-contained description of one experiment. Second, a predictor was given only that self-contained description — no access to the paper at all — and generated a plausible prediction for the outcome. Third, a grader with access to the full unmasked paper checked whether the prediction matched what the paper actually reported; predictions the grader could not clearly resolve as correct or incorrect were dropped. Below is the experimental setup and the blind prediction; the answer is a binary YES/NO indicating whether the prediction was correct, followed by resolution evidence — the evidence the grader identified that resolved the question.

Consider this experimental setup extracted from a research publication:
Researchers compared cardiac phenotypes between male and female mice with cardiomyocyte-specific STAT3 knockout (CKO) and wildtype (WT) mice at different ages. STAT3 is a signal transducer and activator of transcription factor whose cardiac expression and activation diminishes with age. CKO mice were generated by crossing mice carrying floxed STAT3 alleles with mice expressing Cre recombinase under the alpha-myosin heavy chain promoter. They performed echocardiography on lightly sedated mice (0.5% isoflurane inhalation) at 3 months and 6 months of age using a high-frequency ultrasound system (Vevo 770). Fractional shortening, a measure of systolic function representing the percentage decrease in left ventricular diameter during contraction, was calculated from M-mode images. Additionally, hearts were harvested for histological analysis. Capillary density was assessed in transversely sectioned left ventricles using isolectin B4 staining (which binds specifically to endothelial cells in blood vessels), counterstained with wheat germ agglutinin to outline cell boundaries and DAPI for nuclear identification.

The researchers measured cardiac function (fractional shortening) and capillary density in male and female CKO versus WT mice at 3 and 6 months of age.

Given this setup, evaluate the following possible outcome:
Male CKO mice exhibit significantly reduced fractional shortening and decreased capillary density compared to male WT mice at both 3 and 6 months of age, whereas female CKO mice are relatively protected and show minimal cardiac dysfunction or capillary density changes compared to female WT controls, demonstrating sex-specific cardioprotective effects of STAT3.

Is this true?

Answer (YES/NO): NO